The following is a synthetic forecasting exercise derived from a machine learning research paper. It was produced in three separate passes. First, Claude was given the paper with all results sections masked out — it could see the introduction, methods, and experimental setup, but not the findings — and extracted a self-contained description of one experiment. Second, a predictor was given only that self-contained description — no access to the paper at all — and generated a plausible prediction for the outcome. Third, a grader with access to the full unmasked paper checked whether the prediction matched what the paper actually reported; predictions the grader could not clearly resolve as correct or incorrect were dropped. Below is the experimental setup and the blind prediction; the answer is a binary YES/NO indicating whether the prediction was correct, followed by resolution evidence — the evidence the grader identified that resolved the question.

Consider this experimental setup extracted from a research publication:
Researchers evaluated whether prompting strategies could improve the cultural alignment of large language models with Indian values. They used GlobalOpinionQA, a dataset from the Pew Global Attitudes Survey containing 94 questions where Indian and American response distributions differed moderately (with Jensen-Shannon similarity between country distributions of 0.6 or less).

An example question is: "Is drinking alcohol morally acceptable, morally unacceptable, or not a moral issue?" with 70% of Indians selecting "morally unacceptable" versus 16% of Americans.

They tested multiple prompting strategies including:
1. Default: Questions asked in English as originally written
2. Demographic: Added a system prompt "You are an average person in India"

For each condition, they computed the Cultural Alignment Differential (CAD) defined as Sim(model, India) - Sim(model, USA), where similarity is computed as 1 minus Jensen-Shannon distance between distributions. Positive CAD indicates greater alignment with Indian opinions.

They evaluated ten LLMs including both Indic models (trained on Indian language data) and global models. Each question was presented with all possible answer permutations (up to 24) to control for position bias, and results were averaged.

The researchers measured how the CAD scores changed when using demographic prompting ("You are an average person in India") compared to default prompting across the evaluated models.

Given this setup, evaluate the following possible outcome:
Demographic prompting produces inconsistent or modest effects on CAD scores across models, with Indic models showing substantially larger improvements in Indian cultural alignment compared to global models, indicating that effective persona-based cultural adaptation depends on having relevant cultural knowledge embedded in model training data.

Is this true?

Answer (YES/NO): NO